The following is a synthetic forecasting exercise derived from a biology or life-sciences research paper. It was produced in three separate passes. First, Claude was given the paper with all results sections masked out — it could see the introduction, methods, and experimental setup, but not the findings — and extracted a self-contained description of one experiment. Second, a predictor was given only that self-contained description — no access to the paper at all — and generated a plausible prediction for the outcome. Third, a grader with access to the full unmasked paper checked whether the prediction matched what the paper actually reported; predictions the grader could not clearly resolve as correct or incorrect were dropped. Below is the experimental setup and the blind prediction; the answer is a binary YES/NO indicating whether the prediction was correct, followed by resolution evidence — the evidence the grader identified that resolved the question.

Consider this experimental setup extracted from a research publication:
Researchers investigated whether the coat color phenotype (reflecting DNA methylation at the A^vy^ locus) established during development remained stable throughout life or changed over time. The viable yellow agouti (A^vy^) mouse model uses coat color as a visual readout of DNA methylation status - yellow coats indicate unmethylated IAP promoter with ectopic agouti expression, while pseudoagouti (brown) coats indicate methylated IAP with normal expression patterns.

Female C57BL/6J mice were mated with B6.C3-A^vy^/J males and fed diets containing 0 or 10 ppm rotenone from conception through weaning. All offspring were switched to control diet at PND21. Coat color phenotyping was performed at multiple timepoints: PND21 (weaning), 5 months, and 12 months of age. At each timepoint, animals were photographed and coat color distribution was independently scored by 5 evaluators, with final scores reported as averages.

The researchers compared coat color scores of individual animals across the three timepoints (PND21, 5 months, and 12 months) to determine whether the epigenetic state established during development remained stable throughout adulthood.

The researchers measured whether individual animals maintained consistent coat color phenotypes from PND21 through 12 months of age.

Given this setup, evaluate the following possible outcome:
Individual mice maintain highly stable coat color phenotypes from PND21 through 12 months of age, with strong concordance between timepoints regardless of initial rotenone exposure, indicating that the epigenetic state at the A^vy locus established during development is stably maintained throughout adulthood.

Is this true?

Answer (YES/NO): YES